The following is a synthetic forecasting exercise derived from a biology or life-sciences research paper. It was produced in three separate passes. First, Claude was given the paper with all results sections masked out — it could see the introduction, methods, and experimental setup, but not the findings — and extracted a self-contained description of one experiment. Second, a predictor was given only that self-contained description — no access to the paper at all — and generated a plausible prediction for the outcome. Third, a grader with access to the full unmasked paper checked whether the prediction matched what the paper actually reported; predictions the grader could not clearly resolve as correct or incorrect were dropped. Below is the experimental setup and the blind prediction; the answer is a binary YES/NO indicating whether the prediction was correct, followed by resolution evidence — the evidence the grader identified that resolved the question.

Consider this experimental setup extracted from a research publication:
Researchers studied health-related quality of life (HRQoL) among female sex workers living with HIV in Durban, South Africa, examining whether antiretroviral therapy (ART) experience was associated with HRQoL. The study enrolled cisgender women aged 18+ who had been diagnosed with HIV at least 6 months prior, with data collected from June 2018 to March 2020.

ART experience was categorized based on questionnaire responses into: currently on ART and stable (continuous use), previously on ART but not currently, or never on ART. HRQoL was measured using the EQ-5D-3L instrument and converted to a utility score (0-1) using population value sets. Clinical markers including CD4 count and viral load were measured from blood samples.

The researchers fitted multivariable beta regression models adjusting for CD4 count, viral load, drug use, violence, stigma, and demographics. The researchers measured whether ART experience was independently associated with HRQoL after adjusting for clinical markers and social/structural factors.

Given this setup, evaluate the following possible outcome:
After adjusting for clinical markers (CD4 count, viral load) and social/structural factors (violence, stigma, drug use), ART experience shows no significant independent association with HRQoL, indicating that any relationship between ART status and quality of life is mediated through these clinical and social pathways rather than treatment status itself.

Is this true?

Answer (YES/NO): NO